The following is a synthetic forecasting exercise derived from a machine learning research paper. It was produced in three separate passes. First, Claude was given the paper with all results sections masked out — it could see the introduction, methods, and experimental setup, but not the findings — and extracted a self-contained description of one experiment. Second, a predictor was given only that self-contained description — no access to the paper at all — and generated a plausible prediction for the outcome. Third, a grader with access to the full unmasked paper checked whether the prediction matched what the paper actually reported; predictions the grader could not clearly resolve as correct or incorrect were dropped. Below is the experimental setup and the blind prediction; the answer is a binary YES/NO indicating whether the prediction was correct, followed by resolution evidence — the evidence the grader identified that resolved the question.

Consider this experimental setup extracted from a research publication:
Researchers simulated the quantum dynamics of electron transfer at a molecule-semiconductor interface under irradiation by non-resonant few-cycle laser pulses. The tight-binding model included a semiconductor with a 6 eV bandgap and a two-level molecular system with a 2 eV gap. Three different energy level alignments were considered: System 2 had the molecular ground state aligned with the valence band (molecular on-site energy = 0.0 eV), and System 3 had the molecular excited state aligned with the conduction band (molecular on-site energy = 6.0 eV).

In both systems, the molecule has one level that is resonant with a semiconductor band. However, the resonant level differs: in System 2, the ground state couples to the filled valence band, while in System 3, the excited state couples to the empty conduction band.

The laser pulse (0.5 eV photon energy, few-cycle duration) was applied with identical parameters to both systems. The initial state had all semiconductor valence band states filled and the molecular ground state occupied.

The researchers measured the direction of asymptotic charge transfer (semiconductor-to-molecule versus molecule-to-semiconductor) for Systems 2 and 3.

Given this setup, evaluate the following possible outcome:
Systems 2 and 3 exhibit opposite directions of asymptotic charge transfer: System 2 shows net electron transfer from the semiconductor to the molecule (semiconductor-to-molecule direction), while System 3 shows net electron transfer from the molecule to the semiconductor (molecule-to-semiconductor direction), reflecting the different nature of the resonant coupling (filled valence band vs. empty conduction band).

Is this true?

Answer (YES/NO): YES